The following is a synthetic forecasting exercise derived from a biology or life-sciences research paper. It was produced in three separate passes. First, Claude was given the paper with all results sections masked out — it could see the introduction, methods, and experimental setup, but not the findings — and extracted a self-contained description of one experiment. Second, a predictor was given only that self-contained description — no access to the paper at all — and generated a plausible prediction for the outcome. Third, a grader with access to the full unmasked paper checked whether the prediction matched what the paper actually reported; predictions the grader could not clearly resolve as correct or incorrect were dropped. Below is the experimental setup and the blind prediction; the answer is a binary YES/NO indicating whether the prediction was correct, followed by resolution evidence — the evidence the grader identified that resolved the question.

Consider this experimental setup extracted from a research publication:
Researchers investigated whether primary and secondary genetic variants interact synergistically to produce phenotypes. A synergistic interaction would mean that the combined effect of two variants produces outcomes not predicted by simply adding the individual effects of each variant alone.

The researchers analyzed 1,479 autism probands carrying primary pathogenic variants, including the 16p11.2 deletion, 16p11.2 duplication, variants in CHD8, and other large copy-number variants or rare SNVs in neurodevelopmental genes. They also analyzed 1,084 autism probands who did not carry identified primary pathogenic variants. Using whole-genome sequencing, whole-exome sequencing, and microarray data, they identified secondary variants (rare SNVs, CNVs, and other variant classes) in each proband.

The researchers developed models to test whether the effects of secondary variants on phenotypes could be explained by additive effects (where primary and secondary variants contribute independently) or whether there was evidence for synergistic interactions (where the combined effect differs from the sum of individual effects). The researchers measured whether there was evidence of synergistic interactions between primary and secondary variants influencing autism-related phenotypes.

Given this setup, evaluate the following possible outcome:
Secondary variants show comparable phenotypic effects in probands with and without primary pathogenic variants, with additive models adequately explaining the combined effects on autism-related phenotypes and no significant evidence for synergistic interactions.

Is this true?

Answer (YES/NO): NO